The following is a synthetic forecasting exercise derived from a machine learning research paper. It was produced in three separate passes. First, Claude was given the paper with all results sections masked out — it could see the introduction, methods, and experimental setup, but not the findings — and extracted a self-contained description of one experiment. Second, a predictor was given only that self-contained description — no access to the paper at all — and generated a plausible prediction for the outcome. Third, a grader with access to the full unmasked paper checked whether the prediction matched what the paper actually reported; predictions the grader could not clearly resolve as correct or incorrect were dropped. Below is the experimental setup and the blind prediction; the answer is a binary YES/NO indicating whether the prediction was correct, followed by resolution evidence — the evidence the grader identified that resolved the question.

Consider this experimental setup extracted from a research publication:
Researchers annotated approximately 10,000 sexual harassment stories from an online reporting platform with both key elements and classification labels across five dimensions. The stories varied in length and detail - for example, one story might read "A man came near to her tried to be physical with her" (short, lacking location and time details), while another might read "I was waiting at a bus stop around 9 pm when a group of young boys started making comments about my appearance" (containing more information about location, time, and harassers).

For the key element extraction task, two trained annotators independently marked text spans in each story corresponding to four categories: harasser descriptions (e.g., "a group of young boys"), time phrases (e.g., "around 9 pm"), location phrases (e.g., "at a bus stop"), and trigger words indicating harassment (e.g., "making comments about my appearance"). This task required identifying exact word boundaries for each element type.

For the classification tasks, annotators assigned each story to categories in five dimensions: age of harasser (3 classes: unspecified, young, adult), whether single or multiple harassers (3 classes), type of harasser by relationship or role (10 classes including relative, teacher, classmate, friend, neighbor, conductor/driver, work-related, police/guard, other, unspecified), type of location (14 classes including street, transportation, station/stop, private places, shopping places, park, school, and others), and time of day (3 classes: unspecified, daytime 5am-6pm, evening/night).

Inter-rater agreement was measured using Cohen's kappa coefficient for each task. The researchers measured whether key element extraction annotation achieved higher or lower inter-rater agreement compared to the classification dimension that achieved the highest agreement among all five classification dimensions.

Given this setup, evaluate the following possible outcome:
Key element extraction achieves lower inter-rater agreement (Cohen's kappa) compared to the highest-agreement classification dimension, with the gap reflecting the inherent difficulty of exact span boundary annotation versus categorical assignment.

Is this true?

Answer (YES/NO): YES